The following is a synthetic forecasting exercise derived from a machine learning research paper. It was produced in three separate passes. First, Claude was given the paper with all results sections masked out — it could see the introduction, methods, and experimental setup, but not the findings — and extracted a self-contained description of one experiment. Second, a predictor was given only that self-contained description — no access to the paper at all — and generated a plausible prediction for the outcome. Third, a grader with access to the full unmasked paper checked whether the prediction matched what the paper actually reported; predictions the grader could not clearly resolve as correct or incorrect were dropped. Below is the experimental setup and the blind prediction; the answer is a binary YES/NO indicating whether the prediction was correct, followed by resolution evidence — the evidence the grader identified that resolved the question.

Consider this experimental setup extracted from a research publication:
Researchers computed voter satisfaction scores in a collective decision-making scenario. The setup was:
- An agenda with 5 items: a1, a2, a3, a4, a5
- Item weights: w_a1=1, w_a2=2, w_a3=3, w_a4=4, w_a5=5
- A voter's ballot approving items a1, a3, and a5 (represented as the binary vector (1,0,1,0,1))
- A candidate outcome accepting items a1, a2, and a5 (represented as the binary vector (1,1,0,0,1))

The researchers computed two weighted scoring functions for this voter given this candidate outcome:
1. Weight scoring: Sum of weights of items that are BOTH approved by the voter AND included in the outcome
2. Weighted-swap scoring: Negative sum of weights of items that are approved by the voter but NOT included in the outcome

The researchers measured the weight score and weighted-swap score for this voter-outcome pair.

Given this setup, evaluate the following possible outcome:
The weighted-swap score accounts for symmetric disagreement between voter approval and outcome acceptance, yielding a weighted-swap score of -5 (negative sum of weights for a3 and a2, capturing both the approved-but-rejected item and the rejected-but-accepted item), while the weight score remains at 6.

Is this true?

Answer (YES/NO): NO